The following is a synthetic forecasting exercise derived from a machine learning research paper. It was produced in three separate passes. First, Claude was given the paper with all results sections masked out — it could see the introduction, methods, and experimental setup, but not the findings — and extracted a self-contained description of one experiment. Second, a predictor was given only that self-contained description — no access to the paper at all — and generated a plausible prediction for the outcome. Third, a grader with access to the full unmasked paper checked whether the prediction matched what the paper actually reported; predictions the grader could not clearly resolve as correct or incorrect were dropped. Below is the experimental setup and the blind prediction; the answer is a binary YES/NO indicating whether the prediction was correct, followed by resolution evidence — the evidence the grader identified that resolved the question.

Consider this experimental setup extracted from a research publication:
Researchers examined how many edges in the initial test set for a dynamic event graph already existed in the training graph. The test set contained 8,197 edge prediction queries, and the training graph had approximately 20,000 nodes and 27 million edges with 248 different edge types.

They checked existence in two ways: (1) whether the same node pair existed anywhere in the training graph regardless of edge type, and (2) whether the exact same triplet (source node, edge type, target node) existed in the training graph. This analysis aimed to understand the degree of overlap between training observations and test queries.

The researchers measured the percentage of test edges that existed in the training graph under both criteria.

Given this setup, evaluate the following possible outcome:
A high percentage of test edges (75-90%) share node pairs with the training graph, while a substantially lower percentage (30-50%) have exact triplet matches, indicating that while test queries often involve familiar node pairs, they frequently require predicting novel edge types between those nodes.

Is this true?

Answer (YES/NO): NO